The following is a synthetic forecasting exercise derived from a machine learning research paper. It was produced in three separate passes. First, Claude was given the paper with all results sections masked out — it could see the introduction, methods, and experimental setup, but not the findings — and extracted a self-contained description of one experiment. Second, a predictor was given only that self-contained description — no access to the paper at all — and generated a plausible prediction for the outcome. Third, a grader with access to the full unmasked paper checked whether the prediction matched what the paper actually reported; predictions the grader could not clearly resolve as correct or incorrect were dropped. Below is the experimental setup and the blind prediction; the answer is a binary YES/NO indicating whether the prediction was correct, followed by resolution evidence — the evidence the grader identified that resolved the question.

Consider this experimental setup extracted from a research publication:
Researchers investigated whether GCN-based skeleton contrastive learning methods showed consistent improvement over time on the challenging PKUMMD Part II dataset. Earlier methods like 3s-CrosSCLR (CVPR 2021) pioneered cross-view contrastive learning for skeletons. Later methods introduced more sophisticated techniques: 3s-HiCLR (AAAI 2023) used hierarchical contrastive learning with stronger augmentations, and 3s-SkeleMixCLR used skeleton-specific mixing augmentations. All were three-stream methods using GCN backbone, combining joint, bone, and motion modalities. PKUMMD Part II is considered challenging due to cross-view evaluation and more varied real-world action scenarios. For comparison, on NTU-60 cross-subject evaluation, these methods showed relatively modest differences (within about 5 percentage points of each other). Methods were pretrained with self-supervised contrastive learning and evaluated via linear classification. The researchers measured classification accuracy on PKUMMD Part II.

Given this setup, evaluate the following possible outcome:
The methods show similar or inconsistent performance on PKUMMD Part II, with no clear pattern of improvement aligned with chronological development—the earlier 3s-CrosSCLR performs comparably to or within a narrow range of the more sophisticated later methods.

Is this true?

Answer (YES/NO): NO